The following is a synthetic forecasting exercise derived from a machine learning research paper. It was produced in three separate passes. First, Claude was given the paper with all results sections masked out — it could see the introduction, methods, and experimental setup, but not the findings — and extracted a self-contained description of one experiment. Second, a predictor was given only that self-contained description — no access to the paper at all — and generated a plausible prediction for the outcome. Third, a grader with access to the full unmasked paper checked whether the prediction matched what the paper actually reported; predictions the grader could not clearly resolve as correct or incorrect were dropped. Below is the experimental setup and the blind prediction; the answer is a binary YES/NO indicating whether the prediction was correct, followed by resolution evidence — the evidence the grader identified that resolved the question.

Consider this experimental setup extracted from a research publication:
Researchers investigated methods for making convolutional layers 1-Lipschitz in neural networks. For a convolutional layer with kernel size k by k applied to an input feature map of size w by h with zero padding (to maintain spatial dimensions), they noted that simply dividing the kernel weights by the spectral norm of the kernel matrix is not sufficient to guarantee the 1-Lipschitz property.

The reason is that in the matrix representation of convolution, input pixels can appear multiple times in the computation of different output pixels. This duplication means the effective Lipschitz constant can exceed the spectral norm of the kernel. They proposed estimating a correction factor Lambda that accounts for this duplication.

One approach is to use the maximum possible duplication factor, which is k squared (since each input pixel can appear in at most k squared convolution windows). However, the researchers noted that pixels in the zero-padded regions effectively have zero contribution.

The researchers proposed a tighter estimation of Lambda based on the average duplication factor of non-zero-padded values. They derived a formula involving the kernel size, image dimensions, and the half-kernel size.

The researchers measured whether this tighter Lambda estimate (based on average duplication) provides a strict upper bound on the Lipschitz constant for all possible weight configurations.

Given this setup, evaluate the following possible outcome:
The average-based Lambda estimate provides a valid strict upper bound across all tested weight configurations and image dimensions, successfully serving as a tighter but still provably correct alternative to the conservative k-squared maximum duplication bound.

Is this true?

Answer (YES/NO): NO